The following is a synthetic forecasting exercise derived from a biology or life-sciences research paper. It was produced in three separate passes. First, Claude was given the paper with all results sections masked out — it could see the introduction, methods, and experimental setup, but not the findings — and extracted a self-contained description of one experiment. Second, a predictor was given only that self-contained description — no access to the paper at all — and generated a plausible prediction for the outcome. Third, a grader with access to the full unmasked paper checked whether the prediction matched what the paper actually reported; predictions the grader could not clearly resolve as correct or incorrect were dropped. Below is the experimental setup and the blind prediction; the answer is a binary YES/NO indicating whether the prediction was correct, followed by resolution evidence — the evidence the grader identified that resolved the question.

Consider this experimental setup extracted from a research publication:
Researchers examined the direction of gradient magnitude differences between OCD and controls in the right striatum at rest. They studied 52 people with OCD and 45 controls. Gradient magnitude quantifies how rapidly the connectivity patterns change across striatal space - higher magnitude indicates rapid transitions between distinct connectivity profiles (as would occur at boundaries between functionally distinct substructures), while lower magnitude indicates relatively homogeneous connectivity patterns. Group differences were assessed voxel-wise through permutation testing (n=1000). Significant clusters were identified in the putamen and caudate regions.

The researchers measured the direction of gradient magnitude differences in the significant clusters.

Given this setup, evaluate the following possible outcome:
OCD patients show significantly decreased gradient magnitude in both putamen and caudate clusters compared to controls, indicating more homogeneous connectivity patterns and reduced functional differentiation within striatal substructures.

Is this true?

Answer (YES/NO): NO